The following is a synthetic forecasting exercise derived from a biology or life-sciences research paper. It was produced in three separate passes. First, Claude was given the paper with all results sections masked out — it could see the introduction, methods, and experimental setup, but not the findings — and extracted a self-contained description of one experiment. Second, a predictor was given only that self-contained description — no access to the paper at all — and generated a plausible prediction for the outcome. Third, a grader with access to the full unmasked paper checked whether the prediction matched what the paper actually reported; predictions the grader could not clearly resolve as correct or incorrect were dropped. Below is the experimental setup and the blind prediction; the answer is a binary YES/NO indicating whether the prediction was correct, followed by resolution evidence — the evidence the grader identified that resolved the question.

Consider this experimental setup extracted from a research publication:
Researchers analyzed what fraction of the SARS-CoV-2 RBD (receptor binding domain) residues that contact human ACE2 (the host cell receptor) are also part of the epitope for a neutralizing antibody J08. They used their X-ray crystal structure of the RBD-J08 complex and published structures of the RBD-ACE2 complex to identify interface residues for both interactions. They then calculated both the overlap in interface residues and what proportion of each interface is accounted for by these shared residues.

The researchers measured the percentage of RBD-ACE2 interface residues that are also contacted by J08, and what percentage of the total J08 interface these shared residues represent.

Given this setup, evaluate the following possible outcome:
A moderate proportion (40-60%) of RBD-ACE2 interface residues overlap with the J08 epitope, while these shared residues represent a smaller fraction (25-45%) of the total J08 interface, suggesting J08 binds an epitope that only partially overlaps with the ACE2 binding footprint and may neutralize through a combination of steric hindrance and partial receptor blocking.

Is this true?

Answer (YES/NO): NO